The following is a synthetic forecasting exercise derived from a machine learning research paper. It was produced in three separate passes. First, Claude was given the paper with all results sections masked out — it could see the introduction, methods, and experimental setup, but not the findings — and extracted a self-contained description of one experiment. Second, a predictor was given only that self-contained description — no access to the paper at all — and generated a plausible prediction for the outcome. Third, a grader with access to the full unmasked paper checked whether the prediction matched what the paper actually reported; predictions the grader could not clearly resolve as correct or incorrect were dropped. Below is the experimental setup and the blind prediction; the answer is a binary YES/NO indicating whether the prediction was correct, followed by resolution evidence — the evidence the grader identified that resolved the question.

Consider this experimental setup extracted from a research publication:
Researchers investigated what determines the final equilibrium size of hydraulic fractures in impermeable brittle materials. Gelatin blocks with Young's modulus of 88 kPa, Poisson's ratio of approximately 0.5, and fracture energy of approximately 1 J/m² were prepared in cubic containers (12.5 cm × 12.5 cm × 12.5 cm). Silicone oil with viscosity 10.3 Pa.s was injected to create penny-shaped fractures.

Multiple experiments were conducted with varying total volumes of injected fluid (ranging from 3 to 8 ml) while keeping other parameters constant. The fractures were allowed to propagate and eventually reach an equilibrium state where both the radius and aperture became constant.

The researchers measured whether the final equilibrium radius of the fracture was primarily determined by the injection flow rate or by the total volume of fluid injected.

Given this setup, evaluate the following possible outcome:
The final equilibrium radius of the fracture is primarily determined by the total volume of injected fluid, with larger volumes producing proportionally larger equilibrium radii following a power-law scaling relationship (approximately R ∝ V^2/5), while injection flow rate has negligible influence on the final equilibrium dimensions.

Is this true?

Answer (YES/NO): YES